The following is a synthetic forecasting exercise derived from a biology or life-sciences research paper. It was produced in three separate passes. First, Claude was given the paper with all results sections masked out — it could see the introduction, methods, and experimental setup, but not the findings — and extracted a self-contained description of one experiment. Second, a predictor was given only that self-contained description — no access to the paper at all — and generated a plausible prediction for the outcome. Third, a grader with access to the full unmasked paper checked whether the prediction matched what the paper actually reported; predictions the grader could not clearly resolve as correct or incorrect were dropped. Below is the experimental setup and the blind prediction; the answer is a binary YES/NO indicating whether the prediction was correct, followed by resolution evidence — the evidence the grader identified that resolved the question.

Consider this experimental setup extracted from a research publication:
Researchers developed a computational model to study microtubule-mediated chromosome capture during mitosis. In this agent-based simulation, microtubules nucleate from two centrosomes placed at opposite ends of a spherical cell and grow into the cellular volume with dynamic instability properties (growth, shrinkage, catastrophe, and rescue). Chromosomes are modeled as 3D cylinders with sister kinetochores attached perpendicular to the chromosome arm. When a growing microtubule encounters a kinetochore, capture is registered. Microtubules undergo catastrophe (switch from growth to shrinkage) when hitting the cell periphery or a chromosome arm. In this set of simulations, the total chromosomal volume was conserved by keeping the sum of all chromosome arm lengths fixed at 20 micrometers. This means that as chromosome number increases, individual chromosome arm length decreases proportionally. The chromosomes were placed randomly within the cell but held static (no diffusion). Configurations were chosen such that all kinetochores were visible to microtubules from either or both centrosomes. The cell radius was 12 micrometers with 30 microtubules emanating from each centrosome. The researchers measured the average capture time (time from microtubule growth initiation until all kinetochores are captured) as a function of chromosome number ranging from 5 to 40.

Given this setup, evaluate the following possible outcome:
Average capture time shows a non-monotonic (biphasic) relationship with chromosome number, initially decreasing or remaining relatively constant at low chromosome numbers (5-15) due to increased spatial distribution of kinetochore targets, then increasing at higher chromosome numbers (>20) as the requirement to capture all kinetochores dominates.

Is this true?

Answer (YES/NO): NO